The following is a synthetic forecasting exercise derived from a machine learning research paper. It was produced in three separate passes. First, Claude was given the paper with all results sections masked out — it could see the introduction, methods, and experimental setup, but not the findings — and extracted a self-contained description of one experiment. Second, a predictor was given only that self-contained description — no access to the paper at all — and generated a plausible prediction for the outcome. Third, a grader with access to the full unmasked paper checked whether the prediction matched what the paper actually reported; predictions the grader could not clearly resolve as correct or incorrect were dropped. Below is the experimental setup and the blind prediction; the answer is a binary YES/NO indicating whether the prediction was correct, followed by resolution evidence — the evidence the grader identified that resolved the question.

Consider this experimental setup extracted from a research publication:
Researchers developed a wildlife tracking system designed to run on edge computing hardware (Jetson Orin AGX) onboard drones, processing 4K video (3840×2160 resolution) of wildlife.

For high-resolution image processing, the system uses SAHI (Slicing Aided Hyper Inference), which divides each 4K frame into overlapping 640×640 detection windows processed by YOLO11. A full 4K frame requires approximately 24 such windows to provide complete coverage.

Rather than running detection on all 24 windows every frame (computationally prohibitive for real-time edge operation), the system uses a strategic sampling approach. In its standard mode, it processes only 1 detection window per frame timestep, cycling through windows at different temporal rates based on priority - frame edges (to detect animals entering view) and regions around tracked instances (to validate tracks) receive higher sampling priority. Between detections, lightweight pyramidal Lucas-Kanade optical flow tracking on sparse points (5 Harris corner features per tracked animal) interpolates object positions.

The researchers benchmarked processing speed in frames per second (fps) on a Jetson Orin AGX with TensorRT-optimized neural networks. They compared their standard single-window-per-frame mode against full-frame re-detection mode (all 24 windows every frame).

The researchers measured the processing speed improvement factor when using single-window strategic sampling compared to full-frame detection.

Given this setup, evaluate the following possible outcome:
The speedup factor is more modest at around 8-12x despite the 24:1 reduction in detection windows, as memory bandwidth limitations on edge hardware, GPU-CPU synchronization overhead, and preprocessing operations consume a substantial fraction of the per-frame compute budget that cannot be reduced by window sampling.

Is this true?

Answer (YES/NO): NO